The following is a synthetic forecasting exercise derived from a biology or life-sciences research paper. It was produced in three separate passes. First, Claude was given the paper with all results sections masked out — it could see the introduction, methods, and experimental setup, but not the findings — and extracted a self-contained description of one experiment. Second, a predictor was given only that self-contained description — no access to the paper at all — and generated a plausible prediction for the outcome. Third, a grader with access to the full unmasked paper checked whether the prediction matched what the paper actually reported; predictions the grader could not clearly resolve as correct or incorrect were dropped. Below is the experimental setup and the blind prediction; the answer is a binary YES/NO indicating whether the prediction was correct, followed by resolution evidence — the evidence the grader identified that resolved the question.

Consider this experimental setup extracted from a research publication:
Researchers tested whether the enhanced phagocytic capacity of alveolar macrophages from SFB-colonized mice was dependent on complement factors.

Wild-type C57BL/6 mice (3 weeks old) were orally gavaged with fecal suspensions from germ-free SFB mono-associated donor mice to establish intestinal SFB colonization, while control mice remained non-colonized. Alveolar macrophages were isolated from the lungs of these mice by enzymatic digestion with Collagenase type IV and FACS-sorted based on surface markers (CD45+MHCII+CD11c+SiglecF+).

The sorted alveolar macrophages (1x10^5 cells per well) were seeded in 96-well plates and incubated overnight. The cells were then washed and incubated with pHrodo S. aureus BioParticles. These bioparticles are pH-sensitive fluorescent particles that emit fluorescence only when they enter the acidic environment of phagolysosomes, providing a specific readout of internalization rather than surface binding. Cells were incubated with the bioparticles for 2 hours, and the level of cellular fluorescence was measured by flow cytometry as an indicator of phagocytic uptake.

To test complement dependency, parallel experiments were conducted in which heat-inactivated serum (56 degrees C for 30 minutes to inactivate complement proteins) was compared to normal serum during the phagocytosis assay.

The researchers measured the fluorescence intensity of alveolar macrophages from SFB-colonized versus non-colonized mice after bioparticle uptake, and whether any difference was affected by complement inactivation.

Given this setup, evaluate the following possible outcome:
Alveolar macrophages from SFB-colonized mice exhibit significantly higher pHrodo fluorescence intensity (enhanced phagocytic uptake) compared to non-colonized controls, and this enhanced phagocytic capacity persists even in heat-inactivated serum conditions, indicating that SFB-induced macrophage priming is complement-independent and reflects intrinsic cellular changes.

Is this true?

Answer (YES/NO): NO